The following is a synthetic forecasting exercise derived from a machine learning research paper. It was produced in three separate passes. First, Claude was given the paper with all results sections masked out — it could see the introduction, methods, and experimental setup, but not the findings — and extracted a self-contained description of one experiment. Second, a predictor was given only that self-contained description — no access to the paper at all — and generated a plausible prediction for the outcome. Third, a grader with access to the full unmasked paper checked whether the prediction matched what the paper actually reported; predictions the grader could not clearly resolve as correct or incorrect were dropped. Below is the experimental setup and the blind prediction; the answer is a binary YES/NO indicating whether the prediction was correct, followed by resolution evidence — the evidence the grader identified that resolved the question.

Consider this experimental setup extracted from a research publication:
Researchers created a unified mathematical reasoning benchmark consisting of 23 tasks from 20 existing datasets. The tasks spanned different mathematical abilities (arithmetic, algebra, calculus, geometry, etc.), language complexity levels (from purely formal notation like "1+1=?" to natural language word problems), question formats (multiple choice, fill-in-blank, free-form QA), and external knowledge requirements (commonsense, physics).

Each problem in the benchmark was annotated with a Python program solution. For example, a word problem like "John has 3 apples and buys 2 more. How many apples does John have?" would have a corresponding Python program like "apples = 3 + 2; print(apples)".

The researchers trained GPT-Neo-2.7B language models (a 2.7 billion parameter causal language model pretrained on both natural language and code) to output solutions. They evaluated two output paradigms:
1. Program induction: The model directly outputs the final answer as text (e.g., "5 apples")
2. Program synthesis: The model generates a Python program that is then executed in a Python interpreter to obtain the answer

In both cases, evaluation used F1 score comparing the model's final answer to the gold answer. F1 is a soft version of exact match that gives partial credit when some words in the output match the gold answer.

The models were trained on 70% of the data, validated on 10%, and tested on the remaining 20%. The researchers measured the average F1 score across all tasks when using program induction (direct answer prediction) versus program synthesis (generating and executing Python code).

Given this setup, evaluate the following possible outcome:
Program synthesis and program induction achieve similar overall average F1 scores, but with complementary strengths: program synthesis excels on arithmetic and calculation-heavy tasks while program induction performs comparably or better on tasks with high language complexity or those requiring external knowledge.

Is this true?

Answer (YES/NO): NO